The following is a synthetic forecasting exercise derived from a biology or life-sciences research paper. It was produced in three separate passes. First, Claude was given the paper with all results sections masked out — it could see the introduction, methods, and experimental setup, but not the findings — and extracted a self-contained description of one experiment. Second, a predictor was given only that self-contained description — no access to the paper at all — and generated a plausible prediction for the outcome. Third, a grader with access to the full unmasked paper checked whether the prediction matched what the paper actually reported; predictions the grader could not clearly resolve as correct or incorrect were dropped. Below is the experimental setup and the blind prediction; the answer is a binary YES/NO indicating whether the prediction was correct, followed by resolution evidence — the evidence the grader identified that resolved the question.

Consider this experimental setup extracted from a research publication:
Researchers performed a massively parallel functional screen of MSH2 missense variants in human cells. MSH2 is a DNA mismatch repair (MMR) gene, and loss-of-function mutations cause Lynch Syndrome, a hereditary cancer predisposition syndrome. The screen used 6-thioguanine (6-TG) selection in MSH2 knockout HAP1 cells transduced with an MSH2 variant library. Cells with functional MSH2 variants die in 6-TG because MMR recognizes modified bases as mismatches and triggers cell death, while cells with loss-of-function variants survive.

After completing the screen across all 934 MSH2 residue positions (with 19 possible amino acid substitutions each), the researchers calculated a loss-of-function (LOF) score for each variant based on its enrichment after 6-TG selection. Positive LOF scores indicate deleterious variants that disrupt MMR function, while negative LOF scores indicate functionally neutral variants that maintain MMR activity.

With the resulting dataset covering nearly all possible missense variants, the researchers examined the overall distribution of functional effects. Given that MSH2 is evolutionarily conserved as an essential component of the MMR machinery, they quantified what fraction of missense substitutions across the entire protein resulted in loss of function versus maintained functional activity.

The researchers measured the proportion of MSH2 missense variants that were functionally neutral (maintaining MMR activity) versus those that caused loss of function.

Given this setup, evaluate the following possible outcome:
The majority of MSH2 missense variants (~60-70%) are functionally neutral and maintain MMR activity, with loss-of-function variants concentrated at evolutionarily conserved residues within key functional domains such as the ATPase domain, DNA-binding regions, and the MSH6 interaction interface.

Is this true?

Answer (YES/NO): NO